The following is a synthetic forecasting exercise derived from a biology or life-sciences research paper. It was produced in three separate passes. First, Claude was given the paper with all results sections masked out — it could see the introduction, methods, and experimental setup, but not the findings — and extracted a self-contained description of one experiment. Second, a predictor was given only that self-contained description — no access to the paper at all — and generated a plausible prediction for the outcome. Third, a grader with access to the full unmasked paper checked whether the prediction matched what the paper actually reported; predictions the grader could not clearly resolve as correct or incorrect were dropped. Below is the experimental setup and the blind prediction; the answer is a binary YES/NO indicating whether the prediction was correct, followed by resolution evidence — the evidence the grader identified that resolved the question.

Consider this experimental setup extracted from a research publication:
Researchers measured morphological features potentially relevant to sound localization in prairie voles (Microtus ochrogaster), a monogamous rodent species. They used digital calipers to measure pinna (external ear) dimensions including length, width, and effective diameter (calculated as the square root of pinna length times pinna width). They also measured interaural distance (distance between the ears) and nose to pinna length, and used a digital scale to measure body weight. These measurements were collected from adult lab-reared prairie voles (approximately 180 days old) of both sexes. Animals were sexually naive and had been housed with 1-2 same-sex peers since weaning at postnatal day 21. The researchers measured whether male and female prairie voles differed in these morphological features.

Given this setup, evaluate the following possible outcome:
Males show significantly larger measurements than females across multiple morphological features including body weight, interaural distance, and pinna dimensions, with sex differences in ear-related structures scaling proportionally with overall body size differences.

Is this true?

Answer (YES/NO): NO